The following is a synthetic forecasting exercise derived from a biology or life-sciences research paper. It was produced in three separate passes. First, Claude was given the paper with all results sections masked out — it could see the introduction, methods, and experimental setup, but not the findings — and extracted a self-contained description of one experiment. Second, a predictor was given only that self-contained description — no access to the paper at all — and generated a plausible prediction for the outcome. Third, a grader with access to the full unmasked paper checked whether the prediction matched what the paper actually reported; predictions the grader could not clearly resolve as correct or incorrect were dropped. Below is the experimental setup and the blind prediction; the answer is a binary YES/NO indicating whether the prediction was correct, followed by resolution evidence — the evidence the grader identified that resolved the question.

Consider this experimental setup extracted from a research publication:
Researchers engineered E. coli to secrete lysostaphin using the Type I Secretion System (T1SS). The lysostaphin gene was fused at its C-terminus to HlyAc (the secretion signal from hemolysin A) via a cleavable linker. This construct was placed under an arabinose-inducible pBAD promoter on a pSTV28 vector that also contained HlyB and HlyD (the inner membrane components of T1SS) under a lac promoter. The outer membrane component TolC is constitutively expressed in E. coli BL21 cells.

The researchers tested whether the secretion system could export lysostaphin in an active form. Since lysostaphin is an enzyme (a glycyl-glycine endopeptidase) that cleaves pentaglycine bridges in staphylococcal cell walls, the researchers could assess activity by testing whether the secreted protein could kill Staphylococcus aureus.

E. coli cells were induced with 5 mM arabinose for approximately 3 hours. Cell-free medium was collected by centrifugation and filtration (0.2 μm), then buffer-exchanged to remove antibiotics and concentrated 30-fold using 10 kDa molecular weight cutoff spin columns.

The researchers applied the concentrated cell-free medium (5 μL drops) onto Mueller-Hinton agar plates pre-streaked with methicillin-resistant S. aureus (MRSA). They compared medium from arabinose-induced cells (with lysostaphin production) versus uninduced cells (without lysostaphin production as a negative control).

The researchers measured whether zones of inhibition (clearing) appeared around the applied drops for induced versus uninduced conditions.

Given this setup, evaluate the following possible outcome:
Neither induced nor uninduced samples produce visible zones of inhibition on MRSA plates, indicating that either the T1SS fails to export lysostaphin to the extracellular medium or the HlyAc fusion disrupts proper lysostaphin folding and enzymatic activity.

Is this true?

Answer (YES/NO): NO